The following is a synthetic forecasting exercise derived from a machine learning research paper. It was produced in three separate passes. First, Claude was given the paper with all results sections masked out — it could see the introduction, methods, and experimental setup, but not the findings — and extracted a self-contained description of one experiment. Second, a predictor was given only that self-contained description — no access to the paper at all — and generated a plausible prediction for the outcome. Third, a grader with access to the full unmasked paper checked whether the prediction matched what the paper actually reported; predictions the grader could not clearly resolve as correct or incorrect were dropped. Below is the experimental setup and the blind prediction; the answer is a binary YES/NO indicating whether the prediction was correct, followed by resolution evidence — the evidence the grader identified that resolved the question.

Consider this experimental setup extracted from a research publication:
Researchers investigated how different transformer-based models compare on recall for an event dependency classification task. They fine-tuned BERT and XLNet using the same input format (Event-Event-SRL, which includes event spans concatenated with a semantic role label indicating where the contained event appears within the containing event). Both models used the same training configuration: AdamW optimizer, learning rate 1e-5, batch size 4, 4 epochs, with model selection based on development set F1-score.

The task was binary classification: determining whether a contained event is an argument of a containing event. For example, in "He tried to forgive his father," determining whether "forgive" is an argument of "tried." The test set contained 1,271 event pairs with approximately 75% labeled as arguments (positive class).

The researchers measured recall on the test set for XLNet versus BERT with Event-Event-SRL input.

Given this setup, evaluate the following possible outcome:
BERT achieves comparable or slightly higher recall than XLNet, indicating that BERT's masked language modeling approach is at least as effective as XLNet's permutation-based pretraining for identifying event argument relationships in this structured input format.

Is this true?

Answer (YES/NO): NO